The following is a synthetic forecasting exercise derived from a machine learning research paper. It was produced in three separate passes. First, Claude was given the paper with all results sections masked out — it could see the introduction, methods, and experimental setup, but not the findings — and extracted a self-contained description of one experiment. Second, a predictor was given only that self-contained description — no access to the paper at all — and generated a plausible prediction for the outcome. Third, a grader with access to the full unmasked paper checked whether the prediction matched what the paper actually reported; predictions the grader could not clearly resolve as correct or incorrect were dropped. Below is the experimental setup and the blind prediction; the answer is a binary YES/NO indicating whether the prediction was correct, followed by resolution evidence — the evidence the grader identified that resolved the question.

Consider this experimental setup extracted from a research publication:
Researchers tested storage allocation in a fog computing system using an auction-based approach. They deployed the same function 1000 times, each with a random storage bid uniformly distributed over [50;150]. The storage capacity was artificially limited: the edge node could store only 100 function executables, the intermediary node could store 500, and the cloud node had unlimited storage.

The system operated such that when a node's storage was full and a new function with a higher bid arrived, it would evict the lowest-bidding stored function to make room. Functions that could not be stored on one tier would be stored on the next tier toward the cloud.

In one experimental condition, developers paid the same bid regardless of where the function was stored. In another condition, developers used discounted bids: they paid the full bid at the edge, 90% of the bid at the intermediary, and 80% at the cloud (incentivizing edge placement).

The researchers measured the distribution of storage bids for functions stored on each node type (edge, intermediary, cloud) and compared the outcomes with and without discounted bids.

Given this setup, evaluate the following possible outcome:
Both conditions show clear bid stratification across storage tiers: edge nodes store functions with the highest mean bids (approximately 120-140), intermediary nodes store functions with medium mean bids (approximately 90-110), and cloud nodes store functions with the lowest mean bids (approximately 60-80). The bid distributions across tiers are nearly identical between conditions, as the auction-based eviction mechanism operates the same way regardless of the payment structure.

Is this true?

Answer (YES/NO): NO